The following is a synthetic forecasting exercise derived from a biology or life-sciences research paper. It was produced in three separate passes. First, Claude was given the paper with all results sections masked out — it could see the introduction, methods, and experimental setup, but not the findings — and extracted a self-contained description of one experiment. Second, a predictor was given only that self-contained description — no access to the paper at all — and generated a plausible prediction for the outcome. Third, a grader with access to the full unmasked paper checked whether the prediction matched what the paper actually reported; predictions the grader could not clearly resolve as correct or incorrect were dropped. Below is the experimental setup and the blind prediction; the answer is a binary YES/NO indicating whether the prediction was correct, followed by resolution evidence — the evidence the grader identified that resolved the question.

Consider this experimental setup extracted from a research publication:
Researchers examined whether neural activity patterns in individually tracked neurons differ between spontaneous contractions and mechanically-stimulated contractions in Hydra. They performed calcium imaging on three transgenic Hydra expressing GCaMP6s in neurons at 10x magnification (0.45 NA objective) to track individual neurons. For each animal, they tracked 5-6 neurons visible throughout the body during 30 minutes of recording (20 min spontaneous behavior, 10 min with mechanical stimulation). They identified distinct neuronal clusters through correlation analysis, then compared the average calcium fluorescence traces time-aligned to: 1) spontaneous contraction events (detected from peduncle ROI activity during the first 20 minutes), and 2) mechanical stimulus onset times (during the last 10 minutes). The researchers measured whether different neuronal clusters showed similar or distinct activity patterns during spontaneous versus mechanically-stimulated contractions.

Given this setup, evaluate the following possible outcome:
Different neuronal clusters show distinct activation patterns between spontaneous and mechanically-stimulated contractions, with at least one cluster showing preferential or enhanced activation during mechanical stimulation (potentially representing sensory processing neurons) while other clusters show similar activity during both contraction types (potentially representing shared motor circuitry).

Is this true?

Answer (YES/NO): YES